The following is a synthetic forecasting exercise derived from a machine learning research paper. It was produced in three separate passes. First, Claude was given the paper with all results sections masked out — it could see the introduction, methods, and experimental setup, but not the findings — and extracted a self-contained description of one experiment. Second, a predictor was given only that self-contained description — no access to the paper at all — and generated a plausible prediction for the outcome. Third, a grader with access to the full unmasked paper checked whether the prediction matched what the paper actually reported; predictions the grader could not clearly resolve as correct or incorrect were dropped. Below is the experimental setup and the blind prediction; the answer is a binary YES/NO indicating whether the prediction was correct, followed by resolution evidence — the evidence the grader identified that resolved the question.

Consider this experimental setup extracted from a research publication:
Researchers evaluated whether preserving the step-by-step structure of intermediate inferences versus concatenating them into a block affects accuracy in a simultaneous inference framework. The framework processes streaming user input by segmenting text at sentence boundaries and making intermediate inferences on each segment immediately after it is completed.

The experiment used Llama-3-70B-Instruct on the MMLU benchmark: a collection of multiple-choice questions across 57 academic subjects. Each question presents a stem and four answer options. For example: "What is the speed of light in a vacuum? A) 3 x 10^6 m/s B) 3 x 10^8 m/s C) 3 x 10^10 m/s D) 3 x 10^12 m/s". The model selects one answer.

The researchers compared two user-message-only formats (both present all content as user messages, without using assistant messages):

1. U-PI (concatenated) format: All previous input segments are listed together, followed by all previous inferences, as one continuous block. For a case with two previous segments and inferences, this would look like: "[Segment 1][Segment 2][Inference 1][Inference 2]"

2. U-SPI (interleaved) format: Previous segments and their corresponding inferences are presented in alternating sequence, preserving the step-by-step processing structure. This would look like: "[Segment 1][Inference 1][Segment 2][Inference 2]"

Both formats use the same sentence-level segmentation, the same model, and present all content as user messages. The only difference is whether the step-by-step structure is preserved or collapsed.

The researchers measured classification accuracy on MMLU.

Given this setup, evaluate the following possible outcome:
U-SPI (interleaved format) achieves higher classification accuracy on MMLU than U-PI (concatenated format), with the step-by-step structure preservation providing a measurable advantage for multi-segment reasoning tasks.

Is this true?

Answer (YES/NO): YES